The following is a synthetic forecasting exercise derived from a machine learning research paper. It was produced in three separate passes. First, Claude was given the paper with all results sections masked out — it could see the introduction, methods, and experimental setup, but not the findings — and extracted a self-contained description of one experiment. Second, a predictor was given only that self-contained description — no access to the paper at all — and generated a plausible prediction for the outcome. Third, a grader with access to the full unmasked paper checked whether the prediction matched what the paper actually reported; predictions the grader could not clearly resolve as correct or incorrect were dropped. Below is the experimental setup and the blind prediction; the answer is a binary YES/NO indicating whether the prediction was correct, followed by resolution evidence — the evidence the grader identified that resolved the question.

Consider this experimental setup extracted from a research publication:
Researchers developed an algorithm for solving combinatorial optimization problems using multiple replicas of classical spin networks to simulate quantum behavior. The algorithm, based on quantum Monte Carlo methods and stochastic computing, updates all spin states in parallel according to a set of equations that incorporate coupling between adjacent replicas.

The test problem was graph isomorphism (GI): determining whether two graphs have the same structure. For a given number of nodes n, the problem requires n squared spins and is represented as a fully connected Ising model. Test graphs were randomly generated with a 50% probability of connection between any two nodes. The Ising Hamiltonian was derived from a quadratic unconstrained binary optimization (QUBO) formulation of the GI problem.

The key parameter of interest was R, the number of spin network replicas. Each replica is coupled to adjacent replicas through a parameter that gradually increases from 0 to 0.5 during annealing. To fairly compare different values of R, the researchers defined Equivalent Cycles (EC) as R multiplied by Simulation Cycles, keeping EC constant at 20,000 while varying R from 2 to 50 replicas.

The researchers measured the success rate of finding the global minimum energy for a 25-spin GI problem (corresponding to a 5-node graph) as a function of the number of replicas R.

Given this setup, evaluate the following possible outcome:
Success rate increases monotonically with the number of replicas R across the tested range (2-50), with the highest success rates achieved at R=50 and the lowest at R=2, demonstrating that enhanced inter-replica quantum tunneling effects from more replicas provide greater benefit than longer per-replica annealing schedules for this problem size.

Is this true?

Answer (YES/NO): NO